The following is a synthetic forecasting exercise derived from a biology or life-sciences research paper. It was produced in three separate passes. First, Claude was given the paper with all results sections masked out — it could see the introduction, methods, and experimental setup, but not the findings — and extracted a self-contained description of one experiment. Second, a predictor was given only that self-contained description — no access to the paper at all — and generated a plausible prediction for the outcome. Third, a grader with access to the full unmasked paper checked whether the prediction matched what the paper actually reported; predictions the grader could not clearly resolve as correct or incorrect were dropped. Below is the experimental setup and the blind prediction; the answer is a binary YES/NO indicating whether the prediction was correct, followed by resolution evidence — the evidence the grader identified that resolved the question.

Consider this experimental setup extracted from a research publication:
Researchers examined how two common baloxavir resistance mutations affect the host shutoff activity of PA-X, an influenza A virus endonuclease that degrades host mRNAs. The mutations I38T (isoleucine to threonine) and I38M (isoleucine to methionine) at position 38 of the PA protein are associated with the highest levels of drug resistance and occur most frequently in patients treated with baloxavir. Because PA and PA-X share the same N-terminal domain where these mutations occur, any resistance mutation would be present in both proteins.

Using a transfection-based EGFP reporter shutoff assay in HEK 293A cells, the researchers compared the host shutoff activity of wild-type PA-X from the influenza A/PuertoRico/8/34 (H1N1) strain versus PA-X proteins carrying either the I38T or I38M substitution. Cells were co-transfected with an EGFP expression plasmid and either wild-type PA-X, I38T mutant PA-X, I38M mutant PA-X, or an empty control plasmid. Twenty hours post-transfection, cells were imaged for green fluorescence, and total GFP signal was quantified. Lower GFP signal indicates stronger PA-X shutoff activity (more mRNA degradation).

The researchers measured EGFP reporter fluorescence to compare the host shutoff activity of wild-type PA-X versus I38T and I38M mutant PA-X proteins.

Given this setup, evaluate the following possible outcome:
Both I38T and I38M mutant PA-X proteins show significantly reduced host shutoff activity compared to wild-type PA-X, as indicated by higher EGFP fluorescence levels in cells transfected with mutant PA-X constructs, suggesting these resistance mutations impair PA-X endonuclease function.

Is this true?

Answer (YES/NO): YES